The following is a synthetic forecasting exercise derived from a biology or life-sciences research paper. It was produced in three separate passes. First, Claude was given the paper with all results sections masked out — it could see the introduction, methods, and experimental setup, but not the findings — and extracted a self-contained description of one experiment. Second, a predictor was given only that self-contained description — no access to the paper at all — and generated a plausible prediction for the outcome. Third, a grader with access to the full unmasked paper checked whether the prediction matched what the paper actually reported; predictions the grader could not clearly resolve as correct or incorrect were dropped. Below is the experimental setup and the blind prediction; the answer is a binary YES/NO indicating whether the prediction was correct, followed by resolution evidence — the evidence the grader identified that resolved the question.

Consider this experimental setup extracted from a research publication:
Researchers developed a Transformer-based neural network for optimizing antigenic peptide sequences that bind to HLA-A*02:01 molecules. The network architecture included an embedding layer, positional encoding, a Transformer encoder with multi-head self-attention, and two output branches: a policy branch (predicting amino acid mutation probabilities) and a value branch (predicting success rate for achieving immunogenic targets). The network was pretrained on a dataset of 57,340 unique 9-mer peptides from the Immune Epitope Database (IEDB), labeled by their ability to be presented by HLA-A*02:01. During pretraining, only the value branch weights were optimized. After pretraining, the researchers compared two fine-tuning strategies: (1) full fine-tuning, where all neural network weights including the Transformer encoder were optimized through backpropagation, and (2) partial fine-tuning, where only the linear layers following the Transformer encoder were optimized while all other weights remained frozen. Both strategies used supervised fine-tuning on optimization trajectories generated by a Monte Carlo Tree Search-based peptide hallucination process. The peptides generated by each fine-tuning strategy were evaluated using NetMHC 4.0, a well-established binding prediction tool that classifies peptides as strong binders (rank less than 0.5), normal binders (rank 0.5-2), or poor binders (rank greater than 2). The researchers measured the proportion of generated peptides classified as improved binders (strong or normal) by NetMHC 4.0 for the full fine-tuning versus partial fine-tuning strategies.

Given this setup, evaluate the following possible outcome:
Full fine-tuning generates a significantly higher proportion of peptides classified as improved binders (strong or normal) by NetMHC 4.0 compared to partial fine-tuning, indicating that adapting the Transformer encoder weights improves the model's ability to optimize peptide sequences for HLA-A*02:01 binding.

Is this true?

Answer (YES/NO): YES